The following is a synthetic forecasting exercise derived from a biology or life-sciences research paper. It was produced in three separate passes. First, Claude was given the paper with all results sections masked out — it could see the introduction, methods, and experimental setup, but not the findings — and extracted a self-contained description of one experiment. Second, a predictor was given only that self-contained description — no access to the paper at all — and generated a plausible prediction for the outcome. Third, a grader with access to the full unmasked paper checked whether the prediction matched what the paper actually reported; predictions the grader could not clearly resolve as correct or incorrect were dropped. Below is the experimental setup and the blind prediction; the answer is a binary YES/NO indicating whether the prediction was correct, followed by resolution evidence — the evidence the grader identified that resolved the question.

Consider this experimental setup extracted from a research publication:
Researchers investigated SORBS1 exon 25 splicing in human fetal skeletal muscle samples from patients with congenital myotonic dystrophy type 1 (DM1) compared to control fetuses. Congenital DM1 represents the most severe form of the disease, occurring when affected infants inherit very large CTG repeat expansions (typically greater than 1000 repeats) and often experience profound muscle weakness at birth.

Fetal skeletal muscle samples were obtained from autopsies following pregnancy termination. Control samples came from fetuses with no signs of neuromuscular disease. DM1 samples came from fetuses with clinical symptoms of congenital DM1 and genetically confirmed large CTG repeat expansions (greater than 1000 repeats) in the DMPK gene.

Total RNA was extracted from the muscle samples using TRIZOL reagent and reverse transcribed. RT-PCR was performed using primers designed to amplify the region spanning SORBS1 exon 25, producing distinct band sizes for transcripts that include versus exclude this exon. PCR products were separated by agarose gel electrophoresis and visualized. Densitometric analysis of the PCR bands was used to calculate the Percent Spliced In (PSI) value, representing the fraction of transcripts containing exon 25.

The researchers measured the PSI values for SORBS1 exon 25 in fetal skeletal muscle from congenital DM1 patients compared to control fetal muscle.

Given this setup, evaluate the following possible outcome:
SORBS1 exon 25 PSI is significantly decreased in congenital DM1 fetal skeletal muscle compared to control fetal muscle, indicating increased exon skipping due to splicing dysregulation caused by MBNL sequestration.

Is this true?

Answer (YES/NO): YES